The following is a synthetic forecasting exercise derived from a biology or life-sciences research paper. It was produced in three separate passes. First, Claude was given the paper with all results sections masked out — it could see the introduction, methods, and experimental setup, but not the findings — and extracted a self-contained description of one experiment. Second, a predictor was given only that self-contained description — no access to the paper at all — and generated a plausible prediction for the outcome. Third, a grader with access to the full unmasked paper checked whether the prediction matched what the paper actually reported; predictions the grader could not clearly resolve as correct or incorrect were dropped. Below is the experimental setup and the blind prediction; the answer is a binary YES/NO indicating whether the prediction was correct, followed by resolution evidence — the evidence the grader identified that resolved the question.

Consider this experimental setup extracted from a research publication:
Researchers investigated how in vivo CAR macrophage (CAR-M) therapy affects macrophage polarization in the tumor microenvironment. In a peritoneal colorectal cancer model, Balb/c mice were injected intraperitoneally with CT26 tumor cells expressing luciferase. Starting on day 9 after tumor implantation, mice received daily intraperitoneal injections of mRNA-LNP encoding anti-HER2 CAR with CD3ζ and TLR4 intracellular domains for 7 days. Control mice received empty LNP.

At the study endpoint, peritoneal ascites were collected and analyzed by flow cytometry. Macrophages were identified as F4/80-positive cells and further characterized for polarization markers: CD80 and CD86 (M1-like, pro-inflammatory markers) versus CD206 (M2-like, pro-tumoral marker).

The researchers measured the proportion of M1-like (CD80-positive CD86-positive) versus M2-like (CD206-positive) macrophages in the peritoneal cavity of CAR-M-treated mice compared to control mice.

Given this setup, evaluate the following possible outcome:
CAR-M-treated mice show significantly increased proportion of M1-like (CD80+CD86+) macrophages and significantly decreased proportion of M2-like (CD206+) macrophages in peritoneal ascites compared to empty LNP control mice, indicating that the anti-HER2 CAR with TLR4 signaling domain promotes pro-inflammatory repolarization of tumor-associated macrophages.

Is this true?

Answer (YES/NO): YES